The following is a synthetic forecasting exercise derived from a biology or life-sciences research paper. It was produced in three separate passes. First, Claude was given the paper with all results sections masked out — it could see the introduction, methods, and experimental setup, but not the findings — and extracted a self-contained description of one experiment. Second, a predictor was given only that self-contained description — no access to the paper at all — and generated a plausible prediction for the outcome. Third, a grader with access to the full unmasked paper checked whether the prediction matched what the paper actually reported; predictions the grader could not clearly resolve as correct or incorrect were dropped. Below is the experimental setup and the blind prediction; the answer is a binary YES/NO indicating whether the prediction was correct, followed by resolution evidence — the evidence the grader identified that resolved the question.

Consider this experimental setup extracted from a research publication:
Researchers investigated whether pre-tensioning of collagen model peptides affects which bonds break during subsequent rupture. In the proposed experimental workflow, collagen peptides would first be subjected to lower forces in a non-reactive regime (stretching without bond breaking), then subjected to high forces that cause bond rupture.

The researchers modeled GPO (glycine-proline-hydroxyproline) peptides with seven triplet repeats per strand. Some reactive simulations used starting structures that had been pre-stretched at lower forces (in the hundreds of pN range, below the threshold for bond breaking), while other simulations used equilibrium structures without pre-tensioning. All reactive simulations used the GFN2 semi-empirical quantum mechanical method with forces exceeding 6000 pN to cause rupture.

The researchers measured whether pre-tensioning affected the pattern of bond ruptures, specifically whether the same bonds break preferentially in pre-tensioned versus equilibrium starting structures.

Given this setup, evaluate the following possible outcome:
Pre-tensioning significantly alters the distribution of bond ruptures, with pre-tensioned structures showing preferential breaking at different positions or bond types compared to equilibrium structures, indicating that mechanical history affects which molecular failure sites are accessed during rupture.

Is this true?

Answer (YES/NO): NO